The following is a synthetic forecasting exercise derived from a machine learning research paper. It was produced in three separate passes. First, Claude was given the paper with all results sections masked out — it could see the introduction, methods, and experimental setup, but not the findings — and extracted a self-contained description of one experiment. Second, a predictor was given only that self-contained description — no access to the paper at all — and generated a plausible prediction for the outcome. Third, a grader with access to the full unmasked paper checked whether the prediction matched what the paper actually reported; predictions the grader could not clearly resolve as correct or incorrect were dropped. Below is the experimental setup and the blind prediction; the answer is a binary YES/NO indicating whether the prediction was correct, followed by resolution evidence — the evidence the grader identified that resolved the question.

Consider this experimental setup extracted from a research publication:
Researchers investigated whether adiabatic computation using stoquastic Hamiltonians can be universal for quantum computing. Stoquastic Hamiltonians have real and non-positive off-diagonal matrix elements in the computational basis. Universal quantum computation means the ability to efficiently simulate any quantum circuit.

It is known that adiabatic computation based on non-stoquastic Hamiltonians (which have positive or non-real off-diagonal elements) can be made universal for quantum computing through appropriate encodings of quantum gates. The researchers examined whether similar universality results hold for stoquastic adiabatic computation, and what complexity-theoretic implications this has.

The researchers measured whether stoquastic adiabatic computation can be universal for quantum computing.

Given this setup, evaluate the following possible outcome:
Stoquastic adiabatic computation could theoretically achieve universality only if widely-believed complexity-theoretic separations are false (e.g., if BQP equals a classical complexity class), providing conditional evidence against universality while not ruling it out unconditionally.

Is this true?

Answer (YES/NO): YES